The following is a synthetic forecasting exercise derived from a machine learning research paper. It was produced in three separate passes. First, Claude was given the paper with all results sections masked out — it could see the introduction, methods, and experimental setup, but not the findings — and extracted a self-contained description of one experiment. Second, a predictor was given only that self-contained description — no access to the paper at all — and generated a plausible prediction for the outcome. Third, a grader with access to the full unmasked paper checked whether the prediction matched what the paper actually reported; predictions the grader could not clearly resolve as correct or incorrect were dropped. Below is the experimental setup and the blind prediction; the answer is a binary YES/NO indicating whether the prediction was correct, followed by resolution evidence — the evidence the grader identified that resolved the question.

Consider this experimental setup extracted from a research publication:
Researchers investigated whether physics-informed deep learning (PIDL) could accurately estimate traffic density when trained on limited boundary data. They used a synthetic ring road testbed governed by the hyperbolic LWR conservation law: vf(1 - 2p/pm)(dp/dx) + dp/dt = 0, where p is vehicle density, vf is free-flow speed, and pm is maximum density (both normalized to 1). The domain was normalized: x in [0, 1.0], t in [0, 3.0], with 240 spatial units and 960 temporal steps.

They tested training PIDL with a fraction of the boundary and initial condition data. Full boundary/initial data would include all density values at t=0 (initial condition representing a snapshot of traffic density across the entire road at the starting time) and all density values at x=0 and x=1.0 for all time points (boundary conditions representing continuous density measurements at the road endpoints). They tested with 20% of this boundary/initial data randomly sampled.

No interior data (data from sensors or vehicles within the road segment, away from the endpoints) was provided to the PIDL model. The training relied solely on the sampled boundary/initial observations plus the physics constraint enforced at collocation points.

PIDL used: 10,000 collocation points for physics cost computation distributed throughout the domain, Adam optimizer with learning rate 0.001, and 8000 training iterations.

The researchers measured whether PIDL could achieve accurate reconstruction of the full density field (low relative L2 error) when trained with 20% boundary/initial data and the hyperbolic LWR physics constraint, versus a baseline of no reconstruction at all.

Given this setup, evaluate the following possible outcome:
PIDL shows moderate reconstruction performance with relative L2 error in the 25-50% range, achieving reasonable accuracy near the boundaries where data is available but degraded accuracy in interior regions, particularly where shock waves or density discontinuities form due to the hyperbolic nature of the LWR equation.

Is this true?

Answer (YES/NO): YES